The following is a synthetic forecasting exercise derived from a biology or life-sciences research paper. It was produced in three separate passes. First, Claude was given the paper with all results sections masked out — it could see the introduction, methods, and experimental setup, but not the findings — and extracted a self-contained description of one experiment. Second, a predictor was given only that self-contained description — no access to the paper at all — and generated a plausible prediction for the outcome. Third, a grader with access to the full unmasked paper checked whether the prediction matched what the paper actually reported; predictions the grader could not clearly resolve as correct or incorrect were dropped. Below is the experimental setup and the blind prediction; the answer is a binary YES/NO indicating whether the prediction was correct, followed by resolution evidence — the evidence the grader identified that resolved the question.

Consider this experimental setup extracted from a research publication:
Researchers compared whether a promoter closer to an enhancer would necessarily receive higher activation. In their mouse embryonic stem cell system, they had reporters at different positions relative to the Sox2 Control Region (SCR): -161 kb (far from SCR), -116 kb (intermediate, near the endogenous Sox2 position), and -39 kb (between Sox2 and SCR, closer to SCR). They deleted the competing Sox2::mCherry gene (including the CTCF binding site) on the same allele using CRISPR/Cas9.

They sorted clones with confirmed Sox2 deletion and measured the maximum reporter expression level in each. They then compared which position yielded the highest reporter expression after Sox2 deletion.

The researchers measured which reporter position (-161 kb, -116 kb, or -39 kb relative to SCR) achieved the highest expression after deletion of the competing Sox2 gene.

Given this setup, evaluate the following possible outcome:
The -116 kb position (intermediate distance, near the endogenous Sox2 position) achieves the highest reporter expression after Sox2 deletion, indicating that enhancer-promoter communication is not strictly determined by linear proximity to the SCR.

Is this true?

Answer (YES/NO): YES